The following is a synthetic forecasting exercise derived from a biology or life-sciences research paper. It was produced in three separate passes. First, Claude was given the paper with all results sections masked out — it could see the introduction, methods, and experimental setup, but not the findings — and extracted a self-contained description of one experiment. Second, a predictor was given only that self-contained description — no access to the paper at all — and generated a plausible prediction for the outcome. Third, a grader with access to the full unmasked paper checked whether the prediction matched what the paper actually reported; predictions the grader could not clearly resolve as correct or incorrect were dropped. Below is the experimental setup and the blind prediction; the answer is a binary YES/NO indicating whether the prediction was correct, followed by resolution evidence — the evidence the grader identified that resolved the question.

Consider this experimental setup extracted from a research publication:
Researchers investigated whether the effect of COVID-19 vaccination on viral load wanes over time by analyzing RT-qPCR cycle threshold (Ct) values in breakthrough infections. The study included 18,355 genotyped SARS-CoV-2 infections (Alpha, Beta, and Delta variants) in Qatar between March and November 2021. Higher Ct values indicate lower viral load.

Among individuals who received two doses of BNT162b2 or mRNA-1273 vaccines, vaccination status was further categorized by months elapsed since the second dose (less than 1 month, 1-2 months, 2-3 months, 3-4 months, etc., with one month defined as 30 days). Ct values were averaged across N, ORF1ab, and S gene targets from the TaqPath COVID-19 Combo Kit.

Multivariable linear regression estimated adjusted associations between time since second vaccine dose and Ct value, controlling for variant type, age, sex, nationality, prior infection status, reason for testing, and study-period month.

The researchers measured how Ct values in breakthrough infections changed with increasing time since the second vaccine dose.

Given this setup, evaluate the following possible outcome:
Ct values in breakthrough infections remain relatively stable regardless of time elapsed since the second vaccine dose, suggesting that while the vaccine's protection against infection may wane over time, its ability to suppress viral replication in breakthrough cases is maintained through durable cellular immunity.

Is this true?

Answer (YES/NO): NO